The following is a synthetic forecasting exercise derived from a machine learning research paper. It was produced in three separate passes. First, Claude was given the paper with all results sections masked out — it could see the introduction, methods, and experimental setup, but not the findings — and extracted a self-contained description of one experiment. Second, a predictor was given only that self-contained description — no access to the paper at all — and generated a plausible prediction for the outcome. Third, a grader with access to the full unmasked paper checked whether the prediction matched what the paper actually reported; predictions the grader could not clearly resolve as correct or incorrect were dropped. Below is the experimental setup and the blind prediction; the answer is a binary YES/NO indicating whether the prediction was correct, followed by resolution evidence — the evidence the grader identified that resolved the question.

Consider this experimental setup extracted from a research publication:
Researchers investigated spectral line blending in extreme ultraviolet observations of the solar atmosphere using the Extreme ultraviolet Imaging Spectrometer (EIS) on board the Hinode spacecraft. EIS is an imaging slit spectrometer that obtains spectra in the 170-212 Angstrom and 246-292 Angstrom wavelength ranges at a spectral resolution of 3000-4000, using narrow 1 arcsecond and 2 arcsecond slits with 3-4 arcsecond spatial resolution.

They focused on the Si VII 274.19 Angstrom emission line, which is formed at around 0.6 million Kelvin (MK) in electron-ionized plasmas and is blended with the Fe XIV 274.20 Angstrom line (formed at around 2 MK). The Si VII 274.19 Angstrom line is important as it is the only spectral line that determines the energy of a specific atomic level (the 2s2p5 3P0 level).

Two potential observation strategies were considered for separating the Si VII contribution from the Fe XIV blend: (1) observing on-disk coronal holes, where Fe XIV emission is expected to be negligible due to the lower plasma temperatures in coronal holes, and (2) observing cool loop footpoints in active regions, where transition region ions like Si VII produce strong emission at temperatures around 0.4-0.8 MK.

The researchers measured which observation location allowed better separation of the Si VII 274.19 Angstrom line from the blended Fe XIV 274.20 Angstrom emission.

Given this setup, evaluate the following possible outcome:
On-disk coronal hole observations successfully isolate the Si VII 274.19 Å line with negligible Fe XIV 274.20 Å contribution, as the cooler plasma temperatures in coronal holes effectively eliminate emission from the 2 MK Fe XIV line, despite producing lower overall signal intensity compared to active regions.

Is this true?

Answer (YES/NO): NO